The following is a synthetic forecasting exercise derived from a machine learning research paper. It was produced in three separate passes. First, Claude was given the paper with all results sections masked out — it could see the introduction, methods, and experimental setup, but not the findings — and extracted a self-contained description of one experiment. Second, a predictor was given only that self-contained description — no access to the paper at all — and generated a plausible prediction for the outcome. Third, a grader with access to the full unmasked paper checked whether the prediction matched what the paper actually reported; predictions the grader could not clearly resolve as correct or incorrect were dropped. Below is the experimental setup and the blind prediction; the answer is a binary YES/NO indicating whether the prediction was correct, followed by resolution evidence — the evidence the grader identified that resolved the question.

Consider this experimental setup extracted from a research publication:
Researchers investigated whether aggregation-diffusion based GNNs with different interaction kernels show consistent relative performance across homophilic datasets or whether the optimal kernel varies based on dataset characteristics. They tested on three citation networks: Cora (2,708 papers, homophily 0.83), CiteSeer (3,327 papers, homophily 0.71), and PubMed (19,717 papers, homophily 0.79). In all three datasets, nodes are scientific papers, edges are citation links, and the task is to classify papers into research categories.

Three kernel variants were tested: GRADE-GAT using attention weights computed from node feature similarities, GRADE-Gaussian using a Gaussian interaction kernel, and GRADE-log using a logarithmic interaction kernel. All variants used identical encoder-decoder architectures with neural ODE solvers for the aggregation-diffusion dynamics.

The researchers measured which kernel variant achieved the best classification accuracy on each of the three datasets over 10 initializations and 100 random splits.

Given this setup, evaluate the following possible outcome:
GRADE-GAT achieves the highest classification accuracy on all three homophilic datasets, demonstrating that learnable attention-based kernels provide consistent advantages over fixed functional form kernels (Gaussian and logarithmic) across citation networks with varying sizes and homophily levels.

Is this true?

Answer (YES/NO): NO